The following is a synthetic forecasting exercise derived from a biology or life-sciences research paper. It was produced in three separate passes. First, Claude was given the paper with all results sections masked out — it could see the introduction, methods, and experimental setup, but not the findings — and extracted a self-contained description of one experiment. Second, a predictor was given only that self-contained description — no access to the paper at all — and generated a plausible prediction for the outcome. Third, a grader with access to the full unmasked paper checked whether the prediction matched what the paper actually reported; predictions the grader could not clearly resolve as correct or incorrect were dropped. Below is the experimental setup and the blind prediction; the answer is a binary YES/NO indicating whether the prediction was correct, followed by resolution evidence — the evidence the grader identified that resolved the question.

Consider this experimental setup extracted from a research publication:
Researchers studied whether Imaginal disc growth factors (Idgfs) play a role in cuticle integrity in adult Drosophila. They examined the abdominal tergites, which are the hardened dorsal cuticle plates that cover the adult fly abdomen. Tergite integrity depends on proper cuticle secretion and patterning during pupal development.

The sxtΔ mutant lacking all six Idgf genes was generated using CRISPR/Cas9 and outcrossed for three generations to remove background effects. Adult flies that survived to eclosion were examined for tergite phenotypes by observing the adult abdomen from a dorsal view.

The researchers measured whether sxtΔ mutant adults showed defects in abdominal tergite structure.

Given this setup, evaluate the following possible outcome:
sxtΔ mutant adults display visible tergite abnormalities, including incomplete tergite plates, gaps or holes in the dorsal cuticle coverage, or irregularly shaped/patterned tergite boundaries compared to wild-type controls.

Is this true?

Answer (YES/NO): NO